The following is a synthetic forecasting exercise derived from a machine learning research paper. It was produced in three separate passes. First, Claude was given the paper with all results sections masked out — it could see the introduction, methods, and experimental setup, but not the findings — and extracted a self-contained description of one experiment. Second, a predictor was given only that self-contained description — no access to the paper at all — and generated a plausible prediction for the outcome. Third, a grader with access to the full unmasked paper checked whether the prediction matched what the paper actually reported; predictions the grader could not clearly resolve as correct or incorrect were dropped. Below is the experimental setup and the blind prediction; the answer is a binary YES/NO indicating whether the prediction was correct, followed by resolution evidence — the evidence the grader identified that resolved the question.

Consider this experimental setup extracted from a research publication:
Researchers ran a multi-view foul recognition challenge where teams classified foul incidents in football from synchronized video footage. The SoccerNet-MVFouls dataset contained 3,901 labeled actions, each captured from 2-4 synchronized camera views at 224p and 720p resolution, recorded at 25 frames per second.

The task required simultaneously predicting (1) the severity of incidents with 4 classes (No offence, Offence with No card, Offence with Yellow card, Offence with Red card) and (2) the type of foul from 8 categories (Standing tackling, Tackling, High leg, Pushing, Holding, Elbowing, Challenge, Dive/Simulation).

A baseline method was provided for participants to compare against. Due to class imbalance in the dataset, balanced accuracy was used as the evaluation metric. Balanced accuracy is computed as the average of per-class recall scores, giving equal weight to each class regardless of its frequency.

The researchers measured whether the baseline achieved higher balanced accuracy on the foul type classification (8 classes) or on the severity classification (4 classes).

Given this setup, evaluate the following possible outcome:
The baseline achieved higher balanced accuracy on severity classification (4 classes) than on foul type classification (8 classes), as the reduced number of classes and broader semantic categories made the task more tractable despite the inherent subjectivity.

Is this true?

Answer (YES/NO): NO